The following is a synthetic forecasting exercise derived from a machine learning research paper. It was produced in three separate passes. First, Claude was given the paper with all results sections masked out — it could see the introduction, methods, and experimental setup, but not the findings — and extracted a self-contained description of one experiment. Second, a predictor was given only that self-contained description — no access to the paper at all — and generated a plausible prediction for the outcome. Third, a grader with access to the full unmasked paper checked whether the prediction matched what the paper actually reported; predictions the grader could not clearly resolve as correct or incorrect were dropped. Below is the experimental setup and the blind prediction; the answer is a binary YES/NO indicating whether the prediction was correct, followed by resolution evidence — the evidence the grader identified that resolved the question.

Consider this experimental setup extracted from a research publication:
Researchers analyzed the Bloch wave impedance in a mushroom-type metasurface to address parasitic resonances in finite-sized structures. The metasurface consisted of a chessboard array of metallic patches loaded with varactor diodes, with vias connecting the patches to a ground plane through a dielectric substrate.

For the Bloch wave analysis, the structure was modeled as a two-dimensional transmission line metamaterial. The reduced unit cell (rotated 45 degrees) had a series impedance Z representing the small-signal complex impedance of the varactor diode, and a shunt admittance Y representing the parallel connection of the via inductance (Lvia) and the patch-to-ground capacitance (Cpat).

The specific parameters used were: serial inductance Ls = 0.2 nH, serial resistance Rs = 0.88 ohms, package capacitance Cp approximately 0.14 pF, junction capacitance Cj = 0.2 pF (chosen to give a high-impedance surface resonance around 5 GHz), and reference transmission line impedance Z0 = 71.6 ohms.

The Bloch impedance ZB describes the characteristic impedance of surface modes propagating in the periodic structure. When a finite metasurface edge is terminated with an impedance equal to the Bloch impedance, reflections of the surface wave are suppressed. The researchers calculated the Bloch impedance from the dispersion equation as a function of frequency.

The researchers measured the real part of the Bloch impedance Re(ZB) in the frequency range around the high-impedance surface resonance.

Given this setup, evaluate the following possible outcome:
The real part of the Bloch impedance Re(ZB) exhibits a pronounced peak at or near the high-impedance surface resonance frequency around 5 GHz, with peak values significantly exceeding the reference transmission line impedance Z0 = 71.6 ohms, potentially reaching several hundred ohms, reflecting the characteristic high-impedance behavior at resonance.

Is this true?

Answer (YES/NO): NO